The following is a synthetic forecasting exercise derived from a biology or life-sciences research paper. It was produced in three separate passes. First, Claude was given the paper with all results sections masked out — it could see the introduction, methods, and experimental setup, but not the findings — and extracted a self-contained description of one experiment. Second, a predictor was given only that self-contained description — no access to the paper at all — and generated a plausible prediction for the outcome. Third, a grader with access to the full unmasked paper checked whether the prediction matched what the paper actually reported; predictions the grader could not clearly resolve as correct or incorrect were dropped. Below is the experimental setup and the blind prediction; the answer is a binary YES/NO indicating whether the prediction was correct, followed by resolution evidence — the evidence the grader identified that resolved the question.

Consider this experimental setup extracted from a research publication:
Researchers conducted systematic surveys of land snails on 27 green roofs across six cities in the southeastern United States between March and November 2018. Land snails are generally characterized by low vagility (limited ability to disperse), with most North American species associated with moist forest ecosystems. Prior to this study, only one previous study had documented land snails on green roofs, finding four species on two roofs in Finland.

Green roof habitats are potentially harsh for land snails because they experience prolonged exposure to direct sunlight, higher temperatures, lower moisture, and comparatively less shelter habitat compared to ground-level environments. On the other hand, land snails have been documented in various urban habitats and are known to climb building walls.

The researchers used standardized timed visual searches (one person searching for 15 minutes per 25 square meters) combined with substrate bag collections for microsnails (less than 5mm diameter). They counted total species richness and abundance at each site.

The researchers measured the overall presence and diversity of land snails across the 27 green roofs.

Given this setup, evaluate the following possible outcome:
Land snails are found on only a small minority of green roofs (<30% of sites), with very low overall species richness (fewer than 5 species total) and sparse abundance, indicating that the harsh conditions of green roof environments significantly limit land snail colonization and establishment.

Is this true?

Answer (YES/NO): NO